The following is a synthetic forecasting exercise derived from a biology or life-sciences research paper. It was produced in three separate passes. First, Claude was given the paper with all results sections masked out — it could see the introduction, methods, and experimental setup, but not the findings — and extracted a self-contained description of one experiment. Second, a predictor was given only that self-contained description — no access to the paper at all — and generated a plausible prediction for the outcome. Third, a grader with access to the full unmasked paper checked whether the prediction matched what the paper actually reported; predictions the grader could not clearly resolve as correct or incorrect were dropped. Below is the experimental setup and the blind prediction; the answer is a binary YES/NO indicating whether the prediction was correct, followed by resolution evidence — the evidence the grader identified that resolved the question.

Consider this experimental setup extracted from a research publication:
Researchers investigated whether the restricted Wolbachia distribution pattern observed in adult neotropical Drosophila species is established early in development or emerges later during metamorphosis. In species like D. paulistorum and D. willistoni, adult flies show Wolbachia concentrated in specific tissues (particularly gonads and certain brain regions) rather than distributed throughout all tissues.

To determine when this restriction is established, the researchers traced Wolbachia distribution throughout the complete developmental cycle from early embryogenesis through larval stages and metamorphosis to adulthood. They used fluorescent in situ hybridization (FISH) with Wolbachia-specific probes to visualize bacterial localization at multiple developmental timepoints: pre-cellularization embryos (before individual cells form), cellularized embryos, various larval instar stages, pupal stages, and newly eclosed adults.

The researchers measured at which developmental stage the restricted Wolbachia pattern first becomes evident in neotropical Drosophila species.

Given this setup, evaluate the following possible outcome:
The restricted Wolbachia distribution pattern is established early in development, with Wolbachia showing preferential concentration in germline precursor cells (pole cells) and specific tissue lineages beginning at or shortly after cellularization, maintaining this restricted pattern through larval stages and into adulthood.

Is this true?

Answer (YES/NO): YES